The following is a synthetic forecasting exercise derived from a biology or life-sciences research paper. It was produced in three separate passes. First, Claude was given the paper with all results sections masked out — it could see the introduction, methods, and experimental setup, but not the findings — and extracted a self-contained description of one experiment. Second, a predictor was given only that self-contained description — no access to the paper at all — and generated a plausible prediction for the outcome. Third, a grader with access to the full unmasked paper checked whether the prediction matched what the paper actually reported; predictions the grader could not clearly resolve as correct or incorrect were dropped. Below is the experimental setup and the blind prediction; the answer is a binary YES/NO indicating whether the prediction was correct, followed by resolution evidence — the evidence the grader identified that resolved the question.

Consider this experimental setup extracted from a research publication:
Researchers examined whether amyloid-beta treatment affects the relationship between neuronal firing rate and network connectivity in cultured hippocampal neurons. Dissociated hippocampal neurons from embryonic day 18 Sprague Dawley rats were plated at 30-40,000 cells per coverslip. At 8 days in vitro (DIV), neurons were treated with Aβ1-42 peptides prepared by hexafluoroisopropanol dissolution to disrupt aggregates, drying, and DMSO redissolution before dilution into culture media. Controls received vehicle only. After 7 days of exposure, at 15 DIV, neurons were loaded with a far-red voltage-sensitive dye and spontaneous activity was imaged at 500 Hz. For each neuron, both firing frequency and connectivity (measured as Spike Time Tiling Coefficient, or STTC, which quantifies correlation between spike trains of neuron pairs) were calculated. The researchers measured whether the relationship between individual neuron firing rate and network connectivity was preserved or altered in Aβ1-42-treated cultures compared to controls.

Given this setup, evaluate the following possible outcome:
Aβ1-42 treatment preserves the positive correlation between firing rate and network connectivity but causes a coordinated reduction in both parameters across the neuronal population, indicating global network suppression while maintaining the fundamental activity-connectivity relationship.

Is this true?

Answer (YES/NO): NO